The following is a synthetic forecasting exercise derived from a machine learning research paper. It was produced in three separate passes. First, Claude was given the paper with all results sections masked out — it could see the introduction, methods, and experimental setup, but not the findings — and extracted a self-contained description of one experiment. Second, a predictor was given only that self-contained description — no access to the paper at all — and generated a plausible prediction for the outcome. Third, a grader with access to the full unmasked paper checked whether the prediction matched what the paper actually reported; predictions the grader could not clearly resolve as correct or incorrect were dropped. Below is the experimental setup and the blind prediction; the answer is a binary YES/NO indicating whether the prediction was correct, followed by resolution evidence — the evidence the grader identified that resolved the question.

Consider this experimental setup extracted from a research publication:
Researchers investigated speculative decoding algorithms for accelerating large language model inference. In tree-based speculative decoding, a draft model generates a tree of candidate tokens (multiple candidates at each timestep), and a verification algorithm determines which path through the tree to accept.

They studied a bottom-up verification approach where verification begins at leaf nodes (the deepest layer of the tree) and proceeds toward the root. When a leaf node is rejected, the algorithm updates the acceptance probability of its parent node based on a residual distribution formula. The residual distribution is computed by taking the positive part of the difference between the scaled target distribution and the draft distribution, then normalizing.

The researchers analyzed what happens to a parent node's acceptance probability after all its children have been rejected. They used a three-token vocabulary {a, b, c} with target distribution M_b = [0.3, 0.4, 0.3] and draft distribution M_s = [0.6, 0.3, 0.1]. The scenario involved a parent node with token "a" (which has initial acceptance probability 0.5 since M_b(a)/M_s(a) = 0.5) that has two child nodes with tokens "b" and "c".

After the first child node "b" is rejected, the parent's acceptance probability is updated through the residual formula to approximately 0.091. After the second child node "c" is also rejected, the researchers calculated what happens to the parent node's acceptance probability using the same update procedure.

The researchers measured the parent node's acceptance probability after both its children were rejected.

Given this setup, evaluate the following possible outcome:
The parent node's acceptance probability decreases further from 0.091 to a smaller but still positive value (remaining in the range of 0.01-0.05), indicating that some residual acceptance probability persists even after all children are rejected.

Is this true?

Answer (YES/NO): NO